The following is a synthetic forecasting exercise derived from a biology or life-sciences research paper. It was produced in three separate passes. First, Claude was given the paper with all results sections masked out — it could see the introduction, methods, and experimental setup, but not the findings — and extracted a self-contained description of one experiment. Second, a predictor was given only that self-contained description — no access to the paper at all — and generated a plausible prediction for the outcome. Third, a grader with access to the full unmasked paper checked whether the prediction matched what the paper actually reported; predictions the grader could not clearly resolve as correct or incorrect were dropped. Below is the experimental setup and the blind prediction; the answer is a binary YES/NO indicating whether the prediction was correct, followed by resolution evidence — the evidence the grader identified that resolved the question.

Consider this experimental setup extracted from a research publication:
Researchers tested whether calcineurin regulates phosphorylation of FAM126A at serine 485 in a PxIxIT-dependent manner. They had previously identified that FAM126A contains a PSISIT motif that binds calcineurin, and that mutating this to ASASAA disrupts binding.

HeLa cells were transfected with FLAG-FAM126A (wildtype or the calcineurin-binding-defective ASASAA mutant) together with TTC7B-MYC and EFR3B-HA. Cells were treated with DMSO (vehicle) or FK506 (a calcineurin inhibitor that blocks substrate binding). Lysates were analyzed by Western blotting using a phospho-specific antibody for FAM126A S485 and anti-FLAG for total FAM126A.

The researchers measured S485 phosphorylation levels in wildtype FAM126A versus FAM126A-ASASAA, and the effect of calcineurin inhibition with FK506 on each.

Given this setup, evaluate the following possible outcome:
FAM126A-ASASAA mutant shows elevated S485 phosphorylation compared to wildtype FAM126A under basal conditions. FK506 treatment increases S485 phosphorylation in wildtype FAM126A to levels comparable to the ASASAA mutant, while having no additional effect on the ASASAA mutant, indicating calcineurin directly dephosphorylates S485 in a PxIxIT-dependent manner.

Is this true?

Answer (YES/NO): YES